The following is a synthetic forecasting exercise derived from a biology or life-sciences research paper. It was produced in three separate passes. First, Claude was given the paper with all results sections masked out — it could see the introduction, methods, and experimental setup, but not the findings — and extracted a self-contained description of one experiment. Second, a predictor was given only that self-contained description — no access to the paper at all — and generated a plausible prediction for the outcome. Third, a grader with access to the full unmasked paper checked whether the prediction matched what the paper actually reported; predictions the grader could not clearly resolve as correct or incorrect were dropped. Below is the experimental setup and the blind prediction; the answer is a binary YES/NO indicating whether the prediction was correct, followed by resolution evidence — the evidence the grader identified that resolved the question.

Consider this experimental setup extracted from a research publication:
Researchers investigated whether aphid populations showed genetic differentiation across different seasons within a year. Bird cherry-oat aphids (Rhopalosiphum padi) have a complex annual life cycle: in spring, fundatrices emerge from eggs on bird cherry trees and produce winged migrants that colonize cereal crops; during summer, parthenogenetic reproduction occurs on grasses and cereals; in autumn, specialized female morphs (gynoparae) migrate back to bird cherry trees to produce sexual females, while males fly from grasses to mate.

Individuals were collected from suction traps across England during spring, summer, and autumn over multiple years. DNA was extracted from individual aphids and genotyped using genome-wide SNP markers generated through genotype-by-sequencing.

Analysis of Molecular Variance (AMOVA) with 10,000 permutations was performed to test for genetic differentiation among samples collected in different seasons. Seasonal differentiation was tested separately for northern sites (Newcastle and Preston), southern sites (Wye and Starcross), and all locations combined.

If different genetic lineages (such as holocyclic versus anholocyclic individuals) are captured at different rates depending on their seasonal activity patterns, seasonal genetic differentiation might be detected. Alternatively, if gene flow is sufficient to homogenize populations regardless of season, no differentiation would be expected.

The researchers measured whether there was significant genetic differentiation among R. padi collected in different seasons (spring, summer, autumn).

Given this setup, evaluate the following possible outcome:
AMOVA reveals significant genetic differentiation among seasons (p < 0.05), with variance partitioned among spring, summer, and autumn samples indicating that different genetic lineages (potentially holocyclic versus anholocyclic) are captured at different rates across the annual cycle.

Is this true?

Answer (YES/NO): NO